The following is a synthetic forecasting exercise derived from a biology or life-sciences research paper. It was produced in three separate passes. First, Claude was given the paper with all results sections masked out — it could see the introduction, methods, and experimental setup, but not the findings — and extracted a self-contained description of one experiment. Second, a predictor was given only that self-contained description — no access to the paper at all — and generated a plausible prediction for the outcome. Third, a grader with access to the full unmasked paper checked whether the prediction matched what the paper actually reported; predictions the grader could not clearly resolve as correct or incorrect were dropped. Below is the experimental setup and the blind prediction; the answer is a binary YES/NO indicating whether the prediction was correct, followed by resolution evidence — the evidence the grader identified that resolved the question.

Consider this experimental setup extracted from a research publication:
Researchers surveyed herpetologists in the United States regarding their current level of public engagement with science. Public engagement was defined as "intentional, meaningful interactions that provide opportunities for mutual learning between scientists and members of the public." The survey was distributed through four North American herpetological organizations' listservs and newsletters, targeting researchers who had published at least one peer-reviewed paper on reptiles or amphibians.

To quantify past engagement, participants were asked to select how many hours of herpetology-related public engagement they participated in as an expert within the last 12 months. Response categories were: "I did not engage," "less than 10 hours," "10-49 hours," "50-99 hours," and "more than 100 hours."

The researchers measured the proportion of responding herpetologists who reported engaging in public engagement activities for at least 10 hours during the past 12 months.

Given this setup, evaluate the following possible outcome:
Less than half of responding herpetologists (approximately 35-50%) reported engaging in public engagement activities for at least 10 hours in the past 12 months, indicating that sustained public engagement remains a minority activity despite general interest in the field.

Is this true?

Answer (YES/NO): NO